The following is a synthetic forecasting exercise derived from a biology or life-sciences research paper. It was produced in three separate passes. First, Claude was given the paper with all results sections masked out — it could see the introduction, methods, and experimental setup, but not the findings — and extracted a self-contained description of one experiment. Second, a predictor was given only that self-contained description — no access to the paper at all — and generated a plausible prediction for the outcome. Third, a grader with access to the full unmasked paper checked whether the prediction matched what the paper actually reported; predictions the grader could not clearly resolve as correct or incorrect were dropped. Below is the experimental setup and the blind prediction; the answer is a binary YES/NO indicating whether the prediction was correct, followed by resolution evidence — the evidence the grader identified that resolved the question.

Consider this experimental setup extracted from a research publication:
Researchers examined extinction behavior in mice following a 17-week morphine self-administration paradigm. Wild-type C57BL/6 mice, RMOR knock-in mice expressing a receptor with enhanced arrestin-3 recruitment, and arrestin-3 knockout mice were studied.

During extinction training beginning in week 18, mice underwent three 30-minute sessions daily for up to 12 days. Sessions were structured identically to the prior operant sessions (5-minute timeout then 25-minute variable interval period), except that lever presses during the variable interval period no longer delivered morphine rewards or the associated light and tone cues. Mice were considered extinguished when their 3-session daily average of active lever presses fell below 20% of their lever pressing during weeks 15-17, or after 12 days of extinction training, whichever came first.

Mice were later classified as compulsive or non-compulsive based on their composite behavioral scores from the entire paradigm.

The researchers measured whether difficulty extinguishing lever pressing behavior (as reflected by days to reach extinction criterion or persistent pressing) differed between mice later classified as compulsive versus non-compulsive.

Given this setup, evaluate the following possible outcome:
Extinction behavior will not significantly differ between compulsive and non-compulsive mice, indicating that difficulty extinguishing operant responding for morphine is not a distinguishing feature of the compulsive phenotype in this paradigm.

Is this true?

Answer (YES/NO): NO